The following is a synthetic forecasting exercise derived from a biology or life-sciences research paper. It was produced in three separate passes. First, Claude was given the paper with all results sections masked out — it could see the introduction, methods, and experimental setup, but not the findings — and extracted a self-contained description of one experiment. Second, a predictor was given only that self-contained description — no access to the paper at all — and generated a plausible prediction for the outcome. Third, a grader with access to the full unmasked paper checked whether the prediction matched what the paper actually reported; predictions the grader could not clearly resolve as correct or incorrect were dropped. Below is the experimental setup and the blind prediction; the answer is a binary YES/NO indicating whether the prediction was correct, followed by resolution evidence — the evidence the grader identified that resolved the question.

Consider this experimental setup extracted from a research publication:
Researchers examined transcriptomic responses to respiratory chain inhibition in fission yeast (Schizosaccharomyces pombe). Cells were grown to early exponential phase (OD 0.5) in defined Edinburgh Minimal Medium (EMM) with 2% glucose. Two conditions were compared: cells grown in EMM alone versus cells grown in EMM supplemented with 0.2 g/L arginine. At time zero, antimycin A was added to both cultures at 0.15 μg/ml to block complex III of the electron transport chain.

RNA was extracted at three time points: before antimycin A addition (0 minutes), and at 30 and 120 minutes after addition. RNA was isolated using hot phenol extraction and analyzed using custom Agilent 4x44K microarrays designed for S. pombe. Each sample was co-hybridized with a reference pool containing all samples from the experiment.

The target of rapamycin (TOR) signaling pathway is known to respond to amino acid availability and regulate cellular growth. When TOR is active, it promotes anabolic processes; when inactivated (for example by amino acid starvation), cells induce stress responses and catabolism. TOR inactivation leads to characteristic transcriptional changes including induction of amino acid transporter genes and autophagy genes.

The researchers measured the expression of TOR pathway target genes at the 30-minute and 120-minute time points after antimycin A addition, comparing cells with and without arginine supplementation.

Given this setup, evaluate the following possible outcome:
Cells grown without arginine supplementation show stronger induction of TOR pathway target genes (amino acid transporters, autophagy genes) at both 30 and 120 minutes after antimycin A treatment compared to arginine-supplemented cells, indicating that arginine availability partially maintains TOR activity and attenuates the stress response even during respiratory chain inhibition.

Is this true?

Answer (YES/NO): YES